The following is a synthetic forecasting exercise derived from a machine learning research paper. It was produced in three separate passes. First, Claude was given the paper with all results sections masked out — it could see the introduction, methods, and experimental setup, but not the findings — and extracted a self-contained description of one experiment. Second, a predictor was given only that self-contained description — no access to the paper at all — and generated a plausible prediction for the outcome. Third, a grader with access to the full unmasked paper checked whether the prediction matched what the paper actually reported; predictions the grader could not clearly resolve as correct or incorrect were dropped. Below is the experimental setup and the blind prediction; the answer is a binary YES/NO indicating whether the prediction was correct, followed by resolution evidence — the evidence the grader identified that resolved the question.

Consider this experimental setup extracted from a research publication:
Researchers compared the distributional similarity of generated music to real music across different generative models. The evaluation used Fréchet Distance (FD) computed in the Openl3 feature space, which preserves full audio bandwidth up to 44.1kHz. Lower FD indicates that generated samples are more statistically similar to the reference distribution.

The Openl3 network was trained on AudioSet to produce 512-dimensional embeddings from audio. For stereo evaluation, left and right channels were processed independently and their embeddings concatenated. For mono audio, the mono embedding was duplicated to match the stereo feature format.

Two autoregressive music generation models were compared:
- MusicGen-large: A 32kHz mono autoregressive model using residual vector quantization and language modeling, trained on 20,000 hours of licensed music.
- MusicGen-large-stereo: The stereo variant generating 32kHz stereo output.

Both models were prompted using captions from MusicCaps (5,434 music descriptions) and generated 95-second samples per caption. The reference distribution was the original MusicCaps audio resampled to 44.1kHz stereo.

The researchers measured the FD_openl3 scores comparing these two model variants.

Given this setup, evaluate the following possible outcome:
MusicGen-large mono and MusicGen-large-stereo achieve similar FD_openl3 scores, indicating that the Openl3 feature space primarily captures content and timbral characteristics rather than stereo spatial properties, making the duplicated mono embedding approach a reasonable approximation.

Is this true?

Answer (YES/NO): NO